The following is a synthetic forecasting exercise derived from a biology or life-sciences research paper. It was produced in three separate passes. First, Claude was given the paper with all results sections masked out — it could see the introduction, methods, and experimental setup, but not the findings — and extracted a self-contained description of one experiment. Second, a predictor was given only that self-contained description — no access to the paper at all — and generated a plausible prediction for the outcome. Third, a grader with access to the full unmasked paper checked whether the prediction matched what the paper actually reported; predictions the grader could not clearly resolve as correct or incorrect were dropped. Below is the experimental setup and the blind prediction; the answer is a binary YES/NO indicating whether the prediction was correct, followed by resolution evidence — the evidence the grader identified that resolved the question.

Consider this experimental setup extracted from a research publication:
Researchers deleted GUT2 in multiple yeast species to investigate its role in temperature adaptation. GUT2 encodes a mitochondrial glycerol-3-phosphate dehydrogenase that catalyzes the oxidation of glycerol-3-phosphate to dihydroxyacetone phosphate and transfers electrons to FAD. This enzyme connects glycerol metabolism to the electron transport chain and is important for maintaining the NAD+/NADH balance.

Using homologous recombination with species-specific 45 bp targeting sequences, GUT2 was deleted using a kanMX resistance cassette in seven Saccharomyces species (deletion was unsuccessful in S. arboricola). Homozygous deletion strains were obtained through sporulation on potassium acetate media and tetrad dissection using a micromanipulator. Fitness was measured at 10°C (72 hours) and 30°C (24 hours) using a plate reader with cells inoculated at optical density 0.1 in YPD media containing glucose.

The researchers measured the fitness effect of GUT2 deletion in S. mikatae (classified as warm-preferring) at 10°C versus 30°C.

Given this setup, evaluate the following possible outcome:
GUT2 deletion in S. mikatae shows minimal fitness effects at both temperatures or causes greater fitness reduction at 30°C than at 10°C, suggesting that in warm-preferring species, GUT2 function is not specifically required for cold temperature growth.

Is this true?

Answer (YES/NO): YES